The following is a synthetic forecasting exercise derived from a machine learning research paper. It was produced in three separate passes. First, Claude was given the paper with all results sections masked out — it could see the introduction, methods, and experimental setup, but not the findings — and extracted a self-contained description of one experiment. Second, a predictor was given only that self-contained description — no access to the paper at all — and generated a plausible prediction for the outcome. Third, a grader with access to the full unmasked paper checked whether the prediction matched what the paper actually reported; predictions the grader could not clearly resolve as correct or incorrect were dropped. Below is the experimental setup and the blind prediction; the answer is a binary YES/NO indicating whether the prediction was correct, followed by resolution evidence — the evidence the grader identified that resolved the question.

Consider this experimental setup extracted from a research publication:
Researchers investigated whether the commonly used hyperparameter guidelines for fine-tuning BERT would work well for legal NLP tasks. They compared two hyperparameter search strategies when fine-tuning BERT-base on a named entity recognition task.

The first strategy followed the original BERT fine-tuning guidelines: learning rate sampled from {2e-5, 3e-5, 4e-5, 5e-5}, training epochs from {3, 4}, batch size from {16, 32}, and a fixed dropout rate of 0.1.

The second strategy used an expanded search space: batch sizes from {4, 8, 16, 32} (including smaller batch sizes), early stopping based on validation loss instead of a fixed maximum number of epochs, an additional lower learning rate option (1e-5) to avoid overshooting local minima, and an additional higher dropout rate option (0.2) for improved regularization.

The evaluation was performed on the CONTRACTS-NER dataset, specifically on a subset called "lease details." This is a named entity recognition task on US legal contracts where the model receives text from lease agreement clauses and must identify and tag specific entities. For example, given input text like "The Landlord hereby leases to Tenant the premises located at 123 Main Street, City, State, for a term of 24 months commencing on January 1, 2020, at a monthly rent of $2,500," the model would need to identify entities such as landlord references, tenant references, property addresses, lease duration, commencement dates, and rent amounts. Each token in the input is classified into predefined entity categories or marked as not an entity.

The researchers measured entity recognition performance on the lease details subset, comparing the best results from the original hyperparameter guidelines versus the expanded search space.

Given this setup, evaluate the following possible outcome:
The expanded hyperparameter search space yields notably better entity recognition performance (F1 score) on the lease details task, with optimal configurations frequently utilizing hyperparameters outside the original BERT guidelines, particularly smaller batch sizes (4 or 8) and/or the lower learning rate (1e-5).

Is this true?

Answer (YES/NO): NO